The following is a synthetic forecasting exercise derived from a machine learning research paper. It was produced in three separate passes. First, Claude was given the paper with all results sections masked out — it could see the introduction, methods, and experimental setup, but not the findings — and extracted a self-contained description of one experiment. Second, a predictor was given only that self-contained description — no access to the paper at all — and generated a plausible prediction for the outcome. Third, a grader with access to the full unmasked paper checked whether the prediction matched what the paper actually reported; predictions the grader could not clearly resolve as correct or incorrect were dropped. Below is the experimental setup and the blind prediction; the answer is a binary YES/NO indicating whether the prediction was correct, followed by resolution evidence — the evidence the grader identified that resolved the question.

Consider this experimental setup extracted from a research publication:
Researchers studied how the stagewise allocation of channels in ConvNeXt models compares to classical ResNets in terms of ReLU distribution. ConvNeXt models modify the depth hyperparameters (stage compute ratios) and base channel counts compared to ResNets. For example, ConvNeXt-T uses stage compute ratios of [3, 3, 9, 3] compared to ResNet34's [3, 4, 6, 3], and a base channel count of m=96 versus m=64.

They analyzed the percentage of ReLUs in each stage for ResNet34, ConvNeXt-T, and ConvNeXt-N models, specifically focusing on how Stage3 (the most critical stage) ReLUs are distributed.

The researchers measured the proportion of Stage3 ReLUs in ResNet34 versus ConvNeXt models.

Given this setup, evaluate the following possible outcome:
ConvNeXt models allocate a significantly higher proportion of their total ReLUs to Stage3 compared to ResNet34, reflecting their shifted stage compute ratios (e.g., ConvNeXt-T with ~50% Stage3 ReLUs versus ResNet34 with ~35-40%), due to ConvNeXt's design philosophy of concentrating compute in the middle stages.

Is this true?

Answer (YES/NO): NO